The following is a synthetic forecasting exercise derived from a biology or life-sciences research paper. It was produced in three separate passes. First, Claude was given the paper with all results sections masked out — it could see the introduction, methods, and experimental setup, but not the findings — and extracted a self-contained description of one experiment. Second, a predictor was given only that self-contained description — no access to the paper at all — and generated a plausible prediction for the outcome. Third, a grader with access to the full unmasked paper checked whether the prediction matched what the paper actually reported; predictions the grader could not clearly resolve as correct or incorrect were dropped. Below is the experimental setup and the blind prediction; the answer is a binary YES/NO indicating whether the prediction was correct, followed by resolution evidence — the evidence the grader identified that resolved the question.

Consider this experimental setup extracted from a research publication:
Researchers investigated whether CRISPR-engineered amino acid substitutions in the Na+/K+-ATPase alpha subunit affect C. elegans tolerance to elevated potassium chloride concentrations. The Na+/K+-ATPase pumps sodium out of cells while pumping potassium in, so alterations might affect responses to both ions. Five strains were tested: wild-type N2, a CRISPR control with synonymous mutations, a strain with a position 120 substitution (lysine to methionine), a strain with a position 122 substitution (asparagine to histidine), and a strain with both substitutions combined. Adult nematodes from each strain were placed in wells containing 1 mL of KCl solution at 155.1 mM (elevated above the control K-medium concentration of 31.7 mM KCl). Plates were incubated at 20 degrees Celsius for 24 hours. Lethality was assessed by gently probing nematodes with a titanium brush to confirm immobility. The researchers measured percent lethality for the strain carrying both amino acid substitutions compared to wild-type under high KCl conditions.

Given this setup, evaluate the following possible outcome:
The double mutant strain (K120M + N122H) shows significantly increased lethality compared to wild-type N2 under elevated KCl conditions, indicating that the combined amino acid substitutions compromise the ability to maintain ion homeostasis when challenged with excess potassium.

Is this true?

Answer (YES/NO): NO